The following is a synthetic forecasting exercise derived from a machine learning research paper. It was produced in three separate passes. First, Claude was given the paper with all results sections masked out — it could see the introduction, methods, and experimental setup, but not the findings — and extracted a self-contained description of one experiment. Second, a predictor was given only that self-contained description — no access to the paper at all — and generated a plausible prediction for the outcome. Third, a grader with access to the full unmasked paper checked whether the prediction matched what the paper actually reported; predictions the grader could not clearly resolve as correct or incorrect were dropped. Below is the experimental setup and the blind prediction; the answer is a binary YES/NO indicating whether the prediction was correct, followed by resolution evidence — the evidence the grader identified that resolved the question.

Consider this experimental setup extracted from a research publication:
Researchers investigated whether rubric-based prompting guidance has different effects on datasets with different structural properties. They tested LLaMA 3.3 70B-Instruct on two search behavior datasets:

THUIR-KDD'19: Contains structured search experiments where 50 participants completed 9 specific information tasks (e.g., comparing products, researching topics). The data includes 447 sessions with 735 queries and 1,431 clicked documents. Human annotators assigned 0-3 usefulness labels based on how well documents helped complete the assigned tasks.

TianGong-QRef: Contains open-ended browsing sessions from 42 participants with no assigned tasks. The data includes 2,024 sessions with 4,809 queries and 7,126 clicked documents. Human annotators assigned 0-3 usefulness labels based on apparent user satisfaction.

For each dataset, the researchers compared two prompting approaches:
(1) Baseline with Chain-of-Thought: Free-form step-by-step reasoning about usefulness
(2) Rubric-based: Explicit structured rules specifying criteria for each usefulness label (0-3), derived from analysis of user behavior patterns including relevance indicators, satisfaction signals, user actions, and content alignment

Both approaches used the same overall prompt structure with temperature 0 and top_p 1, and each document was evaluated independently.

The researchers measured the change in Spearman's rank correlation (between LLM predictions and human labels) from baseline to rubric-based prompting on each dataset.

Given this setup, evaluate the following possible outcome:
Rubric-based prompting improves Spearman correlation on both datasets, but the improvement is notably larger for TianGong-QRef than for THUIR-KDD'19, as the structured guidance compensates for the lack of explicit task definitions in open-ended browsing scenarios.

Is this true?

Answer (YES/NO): NO